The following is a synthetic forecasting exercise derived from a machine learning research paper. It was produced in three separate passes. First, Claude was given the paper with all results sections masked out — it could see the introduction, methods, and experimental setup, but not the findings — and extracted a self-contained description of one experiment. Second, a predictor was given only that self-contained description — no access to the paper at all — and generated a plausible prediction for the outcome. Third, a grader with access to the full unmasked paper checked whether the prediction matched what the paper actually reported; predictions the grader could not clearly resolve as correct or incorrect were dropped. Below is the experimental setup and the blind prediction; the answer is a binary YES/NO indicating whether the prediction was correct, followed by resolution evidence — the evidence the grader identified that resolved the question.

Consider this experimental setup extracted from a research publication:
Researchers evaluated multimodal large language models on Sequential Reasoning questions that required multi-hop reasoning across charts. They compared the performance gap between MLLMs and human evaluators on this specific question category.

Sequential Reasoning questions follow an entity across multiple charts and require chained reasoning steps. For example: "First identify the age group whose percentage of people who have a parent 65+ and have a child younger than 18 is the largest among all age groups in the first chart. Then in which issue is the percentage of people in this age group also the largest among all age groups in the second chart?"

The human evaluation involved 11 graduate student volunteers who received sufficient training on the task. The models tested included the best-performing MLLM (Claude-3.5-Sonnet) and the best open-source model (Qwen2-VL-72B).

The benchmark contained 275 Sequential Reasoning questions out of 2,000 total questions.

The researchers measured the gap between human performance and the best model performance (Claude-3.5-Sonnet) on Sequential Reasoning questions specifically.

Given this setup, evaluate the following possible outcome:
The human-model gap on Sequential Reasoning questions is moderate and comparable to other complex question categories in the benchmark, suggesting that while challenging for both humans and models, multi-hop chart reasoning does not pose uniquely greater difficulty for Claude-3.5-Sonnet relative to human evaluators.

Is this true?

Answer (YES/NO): NO